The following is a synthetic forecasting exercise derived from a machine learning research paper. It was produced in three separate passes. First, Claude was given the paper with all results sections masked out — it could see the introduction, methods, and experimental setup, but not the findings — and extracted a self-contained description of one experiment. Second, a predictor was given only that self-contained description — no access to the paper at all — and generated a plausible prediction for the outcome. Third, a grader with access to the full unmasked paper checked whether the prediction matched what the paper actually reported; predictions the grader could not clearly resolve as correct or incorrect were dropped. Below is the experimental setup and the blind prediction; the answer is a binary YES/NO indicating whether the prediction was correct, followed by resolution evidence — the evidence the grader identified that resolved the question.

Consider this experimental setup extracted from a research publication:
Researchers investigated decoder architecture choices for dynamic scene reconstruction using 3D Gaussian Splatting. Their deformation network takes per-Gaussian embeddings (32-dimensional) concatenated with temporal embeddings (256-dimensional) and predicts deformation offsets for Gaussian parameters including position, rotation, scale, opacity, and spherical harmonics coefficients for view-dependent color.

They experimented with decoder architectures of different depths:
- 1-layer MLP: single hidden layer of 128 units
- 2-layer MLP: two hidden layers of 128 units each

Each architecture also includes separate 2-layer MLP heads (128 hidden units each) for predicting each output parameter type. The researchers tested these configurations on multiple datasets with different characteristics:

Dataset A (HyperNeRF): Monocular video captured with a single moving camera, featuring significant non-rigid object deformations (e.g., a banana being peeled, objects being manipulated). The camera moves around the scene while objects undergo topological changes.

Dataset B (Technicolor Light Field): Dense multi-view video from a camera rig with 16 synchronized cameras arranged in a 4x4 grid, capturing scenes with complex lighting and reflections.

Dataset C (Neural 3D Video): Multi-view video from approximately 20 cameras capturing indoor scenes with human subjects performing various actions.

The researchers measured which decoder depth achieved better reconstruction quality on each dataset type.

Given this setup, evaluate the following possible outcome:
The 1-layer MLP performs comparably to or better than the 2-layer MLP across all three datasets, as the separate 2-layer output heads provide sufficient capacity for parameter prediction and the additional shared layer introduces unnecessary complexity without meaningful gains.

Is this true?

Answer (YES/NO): NO